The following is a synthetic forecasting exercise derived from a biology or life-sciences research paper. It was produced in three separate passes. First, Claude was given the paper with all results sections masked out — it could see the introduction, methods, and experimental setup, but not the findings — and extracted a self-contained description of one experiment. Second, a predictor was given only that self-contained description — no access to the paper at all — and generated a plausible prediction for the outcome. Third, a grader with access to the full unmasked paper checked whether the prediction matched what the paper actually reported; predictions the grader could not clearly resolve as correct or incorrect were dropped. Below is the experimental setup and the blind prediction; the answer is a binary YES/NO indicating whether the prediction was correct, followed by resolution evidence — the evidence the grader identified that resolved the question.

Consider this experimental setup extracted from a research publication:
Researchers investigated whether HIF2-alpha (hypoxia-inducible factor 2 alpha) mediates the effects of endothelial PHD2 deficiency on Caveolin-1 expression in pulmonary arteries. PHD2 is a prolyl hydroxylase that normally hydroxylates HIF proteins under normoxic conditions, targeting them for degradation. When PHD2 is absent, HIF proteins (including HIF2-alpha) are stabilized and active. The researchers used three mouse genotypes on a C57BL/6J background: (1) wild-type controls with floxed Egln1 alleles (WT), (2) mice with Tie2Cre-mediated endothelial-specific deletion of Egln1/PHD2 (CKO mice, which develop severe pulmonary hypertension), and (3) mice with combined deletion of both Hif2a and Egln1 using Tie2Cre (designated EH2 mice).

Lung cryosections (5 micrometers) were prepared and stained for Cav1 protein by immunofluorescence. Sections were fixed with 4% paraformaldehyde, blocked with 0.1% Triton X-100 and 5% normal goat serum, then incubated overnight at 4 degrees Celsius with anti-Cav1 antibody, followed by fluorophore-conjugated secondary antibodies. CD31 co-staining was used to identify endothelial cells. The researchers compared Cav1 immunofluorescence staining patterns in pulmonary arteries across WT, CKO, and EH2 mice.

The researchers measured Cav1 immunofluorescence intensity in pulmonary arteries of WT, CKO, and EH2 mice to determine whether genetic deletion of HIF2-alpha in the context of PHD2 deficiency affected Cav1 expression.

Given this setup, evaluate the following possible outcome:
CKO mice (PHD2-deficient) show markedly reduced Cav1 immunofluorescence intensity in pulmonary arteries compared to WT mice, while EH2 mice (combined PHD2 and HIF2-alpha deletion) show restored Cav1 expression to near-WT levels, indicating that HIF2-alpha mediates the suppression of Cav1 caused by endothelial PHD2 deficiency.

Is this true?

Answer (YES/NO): YES